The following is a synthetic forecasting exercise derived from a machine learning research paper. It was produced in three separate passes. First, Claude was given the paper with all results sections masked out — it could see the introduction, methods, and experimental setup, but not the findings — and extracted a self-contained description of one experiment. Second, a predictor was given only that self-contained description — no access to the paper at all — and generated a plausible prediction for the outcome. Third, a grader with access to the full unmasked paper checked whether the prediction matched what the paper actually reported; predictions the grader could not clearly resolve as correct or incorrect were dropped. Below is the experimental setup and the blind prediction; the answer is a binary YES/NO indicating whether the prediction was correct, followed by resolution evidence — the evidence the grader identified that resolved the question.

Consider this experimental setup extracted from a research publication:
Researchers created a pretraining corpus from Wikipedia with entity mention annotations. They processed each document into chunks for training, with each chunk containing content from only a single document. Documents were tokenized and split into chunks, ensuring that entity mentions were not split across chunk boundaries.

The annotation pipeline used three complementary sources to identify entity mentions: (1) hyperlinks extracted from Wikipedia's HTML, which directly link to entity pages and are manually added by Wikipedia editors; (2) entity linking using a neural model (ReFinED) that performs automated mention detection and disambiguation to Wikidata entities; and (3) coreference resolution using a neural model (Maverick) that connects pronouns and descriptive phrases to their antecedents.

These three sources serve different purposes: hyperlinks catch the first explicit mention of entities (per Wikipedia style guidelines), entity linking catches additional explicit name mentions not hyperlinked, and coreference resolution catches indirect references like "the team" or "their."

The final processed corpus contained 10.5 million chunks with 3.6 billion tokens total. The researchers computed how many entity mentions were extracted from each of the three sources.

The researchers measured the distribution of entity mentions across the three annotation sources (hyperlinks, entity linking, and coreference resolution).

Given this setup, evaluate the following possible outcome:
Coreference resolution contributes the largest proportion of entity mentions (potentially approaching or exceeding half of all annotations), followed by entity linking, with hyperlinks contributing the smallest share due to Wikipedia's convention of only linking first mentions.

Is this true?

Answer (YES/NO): YES